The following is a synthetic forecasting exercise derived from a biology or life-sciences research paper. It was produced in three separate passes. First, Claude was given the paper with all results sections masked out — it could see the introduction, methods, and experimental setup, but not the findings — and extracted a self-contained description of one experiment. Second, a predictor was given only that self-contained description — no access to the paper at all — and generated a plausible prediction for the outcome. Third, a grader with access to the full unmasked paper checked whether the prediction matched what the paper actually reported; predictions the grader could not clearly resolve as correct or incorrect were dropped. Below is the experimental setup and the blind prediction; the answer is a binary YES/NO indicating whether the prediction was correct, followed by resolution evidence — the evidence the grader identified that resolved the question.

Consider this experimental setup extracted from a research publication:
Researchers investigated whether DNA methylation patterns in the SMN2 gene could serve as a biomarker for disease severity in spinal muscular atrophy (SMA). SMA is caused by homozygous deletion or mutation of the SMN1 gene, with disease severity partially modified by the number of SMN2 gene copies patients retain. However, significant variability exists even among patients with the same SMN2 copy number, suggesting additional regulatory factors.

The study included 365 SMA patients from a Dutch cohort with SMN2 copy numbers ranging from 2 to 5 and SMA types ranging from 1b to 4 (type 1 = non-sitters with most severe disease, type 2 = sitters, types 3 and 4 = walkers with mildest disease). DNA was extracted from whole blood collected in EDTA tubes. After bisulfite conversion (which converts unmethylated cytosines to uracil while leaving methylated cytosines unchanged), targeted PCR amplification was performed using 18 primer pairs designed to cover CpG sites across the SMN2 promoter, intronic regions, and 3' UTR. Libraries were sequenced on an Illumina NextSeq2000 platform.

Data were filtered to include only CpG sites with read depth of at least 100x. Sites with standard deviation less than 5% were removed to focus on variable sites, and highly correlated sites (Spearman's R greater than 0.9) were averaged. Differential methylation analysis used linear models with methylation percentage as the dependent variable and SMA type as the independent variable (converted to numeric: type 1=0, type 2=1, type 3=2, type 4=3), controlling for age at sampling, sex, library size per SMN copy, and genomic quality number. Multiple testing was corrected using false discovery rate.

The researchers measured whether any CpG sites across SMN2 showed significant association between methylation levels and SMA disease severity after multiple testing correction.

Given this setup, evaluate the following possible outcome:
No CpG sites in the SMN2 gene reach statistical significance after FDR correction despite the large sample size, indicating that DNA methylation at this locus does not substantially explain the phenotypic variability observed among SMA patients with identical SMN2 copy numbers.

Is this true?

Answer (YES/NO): YES